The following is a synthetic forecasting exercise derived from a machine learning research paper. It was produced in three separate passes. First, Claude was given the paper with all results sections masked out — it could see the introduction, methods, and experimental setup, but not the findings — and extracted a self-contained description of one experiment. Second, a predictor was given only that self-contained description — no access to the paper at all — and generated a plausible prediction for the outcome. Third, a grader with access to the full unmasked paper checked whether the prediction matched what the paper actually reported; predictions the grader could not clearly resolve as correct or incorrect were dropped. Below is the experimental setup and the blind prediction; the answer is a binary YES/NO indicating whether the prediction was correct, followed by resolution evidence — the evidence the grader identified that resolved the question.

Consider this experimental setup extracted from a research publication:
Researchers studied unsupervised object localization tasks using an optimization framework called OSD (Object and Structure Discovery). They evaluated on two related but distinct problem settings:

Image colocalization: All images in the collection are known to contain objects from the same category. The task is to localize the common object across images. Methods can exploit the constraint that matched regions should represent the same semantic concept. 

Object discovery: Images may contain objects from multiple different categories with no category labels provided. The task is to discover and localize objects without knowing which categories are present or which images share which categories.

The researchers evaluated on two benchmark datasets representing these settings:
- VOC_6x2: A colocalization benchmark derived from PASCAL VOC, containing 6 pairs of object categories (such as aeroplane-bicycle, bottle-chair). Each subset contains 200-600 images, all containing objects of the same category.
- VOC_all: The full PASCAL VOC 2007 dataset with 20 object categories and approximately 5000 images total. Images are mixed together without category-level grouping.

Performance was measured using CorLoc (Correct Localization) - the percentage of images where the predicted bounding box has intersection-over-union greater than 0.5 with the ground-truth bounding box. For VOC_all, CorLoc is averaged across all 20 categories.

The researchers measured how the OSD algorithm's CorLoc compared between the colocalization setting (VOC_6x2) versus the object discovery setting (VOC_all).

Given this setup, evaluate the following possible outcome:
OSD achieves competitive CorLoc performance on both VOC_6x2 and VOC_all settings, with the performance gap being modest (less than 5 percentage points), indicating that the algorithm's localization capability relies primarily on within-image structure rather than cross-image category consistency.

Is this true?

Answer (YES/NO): NO